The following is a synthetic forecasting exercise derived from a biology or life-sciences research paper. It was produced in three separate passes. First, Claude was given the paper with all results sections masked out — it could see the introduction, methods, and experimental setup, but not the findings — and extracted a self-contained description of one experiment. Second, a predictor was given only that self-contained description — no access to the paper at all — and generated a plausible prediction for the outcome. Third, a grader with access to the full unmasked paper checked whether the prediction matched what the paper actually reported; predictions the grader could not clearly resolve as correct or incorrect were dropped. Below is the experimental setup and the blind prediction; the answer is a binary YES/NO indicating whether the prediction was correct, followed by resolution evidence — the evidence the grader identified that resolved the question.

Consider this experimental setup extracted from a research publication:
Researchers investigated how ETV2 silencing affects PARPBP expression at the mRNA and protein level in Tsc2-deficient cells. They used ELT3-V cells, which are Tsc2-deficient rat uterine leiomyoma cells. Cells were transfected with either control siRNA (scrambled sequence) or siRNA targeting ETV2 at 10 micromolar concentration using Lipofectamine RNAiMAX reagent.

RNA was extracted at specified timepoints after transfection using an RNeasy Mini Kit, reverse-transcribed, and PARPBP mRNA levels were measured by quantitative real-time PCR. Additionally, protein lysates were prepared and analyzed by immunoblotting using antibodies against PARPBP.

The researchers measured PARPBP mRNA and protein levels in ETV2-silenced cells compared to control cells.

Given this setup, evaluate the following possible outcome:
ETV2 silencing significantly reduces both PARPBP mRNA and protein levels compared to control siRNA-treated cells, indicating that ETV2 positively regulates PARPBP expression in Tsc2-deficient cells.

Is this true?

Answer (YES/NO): YES